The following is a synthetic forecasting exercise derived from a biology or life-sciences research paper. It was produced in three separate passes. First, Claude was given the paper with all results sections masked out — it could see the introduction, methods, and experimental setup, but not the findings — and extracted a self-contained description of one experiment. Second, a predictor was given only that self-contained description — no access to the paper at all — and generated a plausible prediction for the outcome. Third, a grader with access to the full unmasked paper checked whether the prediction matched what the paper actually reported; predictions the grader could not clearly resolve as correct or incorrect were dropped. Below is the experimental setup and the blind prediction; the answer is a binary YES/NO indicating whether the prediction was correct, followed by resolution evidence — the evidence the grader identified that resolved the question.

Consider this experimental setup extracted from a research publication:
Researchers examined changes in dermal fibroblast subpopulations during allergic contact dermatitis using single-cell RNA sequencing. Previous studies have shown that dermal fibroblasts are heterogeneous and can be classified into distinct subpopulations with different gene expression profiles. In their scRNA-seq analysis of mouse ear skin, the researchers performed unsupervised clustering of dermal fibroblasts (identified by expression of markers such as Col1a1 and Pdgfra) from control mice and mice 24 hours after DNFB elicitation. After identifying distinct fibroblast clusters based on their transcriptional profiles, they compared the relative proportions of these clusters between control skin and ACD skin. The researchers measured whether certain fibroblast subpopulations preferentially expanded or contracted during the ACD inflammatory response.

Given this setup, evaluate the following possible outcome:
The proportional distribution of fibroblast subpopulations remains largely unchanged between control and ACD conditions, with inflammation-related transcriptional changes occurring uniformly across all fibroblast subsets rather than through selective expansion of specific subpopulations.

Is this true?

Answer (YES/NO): NO